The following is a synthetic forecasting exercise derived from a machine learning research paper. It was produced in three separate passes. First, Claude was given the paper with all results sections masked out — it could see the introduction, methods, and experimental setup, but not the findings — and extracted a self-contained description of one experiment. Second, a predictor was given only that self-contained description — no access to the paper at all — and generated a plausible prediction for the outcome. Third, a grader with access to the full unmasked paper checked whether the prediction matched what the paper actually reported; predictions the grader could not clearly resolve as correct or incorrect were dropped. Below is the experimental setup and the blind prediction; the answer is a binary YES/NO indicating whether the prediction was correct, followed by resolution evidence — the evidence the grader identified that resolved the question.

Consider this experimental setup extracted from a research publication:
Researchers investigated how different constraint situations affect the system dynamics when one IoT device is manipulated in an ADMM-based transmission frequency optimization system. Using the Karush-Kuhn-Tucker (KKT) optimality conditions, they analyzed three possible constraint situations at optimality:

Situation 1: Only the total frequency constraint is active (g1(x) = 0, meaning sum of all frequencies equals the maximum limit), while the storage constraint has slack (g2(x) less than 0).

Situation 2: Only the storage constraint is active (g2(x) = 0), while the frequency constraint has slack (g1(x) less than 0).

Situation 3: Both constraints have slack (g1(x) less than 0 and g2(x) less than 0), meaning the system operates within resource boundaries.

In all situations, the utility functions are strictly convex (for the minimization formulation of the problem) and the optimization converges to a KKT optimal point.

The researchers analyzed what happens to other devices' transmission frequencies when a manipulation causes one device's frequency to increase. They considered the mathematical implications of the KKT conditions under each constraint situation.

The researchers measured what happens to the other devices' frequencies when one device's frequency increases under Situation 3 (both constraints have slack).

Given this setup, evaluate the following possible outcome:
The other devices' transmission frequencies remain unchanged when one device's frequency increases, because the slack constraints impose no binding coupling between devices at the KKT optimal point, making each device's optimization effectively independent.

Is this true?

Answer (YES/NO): YES